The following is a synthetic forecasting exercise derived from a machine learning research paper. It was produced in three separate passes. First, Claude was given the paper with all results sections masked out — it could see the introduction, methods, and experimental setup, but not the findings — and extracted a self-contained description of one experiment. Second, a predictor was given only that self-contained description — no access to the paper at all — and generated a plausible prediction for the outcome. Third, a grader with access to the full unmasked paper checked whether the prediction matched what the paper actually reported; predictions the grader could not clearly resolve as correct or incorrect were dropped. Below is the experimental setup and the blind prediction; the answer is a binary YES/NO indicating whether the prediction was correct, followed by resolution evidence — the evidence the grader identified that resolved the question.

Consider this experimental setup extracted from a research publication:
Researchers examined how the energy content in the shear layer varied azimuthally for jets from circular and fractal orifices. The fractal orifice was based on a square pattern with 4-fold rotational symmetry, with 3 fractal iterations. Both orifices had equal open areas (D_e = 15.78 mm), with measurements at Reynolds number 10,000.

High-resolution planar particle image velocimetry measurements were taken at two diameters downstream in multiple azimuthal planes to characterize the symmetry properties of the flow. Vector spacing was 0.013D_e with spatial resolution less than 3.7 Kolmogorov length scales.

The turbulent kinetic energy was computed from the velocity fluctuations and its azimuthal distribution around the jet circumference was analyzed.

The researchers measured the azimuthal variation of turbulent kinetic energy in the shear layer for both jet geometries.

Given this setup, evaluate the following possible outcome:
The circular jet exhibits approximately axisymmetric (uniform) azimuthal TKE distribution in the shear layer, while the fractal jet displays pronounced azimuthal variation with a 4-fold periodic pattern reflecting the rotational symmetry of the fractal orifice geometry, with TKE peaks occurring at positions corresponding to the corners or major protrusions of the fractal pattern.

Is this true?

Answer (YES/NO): YES